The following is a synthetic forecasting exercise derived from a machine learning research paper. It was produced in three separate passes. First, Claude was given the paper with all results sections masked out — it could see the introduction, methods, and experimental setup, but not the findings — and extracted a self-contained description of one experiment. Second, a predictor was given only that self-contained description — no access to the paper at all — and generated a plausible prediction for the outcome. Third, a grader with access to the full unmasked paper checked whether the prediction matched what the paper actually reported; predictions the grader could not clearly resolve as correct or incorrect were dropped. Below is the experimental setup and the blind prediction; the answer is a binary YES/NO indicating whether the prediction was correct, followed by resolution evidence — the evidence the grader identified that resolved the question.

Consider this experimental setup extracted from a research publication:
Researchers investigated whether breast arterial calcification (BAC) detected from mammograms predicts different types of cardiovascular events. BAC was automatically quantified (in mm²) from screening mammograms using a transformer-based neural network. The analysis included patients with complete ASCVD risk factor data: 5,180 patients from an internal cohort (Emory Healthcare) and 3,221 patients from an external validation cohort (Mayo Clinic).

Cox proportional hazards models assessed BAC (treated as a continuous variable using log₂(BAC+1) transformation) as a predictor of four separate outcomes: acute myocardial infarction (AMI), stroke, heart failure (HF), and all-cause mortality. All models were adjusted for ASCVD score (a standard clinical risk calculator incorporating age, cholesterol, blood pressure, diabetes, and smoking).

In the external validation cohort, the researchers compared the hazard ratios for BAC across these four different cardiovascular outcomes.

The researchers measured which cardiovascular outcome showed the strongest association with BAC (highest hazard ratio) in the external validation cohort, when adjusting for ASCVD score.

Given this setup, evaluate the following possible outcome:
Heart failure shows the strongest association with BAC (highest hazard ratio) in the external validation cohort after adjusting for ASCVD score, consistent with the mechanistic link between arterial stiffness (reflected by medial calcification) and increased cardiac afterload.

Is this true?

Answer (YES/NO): NO